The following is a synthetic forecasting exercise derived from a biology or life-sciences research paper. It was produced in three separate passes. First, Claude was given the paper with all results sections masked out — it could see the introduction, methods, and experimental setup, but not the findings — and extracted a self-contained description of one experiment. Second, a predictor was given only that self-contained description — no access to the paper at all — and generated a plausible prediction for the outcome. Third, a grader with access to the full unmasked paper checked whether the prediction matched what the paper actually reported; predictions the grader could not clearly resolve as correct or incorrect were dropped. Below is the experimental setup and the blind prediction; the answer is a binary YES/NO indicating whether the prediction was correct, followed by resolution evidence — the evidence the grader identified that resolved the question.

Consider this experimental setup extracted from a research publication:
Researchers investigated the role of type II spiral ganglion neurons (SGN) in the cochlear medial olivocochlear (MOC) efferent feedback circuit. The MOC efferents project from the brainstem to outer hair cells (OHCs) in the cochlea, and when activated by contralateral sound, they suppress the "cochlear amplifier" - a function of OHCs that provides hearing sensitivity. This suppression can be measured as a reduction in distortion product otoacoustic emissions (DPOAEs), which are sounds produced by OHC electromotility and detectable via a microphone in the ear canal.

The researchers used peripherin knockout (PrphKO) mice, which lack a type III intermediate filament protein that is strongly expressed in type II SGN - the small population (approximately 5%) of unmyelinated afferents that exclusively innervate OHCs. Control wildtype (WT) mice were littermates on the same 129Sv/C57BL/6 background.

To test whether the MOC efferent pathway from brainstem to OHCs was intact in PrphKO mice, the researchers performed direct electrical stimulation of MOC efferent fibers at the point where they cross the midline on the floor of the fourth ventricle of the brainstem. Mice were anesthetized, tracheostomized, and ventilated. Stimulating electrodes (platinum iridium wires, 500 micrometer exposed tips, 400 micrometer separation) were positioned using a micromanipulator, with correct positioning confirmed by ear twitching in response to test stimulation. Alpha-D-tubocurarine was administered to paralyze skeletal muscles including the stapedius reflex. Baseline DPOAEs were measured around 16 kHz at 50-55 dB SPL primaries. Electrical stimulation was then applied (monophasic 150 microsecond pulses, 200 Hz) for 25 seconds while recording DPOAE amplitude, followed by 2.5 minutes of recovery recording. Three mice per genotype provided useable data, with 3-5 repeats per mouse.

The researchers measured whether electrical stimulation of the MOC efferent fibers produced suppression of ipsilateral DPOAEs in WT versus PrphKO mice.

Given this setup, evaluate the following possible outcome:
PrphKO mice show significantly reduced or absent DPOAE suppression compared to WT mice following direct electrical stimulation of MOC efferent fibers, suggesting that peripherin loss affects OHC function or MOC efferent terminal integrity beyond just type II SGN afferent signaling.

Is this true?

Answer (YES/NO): NO